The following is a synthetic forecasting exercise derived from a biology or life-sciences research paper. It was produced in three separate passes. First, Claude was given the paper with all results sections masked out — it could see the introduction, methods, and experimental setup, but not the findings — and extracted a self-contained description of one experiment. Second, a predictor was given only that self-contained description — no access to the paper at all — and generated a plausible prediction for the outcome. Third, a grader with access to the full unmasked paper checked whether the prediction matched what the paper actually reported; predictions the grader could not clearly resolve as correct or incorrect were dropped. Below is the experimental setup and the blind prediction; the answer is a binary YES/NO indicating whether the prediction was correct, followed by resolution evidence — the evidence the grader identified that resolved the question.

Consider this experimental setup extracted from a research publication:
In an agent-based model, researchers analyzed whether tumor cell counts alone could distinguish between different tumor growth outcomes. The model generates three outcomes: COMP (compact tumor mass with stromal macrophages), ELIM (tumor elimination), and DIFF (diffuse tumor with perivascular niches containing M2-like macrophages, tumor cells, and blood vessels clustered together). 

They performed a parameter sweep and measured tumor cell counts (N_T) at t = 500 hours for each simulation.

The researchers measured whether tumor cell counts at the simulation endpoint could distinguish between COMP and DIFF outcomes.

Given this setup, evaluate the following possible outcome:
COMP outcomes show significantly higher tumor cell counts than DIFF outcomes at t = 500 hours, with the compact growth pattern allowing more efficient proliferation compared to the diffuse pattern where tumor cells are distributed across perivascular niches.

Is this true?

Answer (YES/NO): NO